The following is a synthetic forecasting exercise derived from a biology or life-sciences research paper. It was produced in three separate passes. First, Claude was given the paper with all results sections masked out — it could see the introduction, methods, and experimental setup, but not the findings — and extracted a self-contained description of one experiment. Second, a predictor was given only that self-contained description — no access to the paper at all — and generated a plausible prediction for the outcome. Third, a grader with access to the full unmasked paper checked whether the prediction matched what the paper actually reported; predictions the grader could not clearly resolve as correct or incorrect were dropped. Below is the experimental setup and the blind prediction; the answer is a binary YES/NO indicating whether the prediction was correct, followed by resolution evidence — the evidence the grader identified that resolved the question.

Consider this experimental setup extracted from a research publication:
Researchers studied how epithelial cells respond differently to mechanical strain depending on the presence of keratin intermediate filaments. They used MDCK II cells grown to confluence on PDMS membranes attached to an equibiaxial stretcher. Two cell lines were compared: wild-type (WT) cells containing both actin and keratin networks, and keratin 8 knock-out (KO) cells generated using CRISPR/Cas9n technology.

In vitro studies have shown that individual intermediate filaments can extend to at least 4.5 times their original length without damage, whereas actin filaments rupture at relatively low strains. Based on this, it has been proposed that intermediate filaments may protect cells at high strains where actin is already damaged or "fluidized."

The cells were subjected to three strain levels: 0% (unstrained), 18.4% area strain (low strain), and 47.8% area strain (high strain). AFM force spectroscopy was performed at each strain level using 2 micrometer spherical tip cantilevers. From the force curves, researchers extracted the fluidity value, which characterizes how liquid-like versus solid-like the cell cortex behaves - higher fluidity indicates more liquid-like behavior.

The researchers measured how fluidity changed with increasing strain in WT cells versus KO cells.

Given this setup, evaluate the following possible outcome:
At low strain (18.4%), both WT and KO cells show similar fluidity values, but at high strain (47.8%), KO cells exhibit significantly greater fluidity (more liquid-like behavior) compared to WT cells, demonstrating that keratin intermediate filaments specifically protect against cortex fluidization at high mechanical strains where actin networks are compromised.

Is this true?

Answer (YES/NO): NO